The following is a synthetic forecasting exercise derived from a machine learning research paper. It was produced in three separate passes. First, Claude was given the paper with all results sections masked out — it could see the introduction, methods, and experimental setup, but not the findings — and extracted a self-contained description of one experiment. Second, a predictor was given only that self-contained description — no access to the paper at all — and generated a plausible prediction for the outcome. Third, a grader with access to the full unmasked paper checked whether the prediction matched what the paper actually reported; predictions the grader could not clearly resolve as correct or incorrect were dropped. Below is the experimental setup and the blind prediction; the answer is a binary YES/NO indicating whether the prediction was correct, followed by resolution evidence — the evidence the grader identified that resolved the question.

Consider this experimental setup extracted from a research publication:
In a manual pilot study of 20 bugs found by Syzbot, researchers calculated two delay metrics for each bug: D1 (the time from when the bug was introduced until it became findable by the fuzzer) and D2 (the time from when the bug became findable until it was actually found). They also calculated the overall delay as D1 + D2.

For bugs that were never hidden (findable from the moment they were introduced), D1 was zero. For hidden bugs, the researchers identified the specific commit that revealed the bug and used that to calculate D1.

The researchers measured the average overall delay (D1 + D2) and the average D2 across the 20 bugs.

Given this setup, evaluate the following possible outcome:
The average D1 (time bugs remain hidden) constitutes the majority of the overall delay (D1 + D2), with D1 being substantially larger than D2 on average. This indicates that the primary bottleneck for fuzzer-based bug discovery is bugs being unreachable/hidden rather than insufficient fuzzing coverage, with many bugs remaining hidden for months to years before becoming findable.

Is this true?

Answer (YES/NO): YES